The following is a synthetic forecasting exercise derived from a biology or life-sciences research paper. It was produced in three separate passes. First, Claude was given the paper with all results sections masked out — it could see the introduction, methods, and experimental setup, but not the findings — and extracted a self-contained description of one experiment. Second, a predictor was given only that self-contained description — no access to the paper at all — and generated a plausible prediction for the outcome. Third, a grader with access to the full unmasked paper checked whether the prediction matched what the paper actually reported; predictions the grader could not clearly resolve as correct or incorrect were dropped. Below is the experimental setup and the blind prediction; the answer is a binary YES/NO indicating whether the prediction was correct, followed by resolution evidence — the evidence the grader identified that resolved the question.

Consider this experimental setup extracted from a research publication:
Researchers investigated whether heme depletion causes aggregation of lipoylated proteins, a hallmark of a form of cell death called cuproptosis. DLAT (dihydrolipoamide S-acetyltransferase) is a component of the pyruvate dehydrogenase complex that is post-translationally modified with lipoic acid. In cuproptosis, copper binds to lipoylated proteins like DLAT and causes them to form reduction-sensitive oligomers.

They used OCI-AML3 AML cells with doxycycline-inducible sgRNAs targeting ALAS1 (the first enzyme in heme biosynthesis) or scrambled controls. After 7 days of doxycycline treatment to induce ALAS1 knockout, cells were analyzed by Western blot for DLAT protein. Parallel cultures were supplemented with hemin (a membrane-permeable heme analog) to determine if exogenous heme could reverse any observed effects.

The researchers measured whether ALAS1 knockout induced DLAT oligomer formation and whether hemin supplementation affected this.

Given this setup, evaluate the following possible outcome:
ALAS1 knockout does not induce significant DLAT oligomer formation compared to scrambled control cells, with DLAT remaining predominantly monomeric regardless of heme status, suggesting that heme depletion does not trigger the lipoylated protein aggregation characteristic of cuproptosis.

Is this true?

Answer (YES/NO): NO